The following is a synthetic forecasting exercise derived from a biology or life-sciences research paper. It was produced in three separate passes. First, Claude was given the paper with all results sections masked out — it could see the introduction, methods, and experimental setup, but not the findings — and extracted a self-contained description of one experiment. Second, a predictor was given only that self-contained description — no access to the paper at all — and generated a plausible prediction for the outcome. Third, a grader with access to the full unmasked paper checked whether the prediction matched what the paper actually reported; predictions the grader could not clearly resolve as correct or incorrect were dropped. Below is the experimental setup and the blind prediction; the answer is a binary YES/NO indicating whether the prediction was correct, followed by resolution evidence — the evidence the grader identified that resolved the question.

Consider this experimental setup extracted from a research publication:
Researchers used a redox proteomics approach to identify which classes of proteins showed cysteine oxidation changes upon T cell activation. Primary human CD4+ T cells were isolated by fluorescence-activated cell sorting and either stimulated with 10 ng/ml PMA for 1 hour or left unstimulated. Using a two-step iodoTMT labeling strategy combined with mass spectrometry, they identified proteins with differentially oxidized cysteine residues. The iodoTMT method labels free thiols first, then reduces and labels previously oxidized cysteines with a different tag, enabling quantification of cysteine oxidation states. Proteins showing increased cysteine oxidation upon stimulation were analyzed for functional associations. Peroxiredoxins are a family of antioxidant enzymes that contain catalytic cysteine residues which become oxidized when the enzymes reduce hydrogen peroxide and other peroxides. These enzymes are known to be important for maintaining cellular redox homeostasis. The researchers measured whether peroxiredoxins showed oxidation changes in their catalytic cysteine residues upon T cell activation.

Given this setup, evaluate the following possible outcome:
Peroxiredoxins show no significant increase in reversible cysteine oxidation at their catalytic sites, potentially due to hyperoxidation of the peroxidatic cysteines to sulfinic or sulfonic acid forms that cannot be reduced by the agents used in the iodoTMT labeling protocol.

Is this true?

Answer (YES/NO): NO